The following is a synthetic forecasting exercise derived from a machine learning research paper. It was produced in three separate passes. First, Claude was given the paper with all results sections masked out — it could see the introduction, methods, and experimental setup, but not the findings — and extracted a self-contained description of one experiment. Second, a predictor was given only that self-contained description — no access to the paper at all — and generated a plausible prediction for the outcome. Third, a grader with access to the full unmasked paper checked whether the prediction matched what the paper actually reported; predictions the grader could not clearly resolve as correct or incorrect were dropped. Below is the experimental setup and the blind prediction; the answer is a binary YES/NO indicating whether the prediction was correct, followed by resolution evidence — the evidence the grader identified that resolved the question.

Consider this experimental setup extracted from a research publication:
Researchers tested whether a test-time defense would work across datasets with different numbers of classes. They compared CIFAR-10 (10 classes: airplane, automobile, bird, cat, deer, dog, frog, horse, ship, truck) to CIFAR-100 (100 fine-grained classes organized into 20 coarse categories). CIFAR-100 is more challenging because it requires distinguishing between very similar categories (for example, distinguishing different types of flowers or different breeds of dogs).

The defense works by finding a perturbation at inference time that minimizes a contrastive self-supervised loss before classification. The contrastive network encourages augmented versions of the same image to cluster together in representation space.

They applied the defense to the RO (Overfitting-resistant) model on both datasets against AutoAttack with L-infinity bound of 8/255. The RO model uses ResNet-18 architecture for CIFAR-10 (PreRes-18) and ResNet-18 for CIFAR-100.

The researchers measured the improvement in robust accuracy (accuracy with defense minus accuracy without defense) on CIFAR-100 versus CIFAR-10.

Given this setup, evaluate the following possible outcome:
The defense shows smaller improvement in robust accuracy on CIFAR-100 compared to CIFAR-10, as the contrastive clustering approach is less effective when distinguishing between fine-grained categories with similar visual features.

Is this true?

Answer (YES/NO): YES